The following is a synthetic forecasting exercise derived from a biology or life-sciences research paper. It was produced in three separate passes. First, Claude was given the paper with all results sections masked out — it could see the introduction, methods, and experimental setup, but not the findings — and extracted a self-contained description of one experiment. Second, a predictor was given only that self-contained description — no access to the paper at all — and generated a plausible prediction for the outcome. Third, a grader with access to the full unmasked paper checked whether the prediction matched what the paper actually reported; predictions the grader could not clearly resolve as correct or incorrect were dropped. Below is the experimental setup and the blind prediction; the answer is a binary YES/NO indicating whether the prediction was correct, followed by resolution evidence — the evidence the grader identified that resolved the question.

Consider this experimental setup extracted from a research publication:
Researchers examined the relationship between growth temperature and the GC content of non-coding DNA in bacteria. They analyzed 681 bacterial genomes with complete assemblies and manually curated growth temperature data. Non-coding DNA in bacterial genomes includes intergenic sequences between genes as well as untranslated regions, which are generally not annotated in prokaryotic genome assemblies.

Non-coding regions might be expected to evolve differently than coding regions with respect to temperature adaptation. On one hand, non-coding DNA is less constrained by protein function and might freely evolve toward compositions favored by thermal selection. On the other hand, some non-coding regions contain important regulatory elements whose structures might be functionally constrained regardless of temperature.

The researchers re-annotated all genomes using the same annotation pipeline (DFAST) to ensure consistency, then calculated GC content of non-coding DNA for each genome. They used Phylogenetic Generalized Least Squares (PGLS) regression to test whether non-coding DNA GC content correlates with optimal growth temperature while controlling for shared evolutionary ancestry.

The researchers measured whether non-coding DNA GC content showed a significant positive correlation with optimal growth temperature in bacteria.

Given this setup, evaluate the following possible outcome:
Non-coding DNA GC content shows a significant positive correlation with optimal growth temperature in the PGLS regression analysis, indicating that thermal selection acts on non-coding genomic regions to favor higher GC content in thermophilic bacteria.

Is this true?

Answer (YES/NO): YES